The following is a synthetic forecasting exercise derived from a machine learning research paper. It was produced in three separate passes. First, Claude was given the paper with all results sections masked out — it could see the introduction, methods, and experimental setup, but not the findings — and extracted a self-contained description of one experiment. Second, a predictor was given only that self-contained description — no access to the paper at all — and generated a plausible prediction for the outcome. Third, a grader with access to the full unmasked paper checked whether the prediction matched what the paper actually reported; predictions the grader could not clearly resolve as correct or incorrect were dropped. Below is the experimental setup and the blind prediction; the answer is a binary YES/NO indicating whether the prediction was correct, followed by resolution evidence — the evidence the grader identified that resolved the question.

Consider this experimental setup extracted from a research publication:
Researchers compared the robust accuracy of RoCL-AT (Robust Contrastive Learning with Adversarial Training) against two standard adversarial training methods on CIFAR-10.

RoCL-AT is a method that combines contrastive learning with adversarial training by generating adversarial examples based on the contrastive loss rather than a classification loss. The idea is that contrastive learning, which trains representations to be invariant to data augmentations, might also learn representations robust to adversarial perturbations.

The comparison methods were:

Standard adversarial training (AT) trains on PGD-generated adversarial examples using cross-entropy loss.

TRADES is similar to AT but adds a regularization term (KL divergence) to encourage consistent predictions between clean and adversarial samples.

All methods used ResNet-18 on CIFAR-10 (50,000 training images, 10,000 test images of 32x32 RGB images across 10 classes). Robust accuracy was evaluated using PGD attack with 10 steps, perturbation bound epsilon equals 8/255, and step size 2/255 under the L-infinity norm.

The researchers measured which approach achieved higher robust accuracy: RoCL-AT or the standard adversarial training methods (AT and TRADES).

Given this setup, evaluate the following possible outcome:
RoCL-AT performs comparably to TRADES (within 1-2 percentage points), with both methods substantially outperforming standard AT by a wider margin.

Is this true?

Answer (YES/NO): NO